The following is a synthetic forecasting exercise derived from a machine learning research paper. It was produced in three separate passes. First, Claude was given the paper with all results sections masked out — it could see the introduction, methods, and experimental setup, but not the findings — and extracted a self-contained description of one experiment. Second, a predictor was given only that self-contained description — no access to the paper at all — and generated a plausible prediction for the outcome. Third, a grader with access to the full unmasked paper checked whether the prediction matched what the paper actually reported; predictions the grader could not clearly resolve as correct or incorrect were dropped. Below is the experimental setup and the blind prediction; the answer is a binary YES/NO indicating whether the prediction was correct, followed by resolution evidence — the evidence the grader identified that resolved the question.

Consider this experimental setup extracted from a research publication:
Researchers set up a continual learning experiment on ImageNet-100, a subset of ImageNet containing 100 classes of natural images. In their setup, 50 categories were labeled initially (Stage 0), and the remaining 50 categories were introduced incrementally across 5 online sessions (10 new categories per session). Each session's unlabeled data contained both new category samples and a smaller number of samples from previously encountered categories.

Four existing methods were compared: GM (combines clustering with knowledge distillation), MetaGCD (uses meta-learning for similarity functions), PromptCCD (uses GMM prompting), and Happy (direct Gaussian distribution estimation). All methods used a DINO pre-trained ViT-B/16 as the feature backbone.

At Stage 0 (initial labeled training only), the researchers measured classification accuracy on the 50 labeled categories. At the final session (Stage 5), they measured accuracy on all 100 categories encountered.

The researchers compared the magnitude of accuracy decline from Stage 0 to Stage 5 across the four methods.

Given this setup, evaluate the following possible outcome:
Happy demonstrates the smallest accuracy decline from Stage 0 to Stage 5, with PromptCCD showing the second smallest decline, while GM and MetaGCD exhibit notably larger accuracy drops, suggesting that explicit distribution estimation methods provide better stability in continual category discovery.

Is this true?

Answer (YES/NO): NO